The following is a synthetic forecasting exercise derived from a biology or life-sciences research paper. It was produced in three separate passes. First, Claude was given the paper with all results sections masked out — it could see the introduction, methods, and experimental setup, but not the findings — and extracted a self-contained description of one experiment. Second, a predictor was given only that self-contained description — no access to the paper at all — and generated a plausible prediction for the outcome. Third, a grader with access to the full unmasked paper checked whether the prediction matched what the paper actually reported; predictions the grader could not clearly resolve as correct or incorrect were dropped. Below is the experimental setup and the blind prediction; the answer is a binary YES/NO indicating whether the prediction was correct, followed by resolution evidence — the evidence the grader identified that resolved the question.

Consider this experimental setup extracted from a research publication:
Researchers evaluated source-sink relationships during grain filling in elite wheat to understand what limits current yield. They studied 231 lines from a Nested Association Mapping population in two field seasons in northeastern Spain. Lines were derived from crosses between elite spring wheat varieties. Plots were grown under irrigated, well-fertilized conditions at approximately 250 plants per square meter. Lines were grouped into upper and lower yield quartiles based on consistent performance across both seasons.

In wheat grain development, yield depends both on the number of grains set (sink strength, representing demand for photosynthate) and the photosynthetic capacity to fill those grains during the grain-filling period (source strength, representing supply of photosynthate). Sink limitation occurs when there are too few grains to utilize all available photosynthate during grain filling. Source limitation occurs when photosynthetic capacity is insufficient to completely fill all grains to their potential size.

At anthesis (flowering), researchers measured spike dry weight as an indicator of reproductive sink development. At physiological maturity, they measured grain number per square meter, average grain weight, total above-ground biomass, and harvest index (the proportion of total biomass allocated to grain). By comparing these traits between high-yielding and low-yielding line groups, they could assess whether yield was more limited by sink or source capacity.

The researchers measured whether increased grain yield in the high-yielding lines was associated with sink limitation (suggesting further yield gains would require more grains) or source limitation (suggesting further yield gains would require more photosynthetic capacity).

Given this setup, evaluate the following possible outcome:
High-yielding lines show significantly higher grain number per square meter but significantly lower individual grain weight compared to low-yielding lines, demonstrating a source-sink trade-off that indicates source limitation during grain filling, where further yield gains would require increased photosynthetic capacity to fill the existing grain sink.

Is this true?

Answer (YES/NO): NO